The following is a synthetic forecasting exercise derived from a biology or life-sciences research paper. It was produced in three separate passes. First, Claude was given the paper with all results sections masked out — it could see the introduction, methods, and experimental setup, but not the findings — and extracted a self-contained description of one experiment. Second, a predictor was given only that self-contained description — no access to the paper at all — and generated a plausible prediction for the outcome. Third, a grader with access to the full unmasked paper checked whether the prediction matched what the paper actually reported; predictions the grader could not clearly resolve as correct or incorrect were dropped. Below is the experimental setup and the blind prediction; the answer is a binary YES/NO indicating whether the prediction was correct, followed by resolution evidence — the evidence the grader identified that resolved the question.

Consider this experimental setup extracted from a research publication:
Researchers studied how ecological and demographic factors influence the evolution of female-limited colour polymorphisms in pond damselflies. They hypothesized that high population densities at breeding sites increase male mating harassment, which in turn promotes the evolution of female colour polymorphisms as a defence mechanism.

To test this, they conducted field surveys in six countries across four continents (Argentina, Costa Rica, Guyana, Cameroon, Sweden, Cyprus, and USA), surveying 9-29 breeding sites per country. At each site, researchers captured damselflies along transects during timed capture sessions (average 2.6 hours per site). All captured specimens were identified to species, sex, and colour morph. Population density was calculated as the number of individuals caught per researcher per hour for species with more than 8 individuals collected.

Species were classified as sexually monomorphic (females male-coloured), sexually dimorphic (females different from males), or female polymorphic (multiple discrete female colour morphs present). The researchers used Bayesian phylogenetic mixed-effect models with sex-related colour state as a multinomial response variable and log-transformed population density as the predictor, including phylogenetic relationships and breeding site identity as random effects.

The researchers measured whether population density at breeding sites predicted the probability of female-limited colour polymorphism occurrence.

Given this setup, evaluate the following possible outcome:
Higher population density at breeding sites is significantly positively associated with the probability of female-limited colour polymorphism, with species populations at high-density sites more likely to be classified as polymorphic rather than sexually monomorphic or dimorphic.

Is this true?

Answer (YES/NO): YES